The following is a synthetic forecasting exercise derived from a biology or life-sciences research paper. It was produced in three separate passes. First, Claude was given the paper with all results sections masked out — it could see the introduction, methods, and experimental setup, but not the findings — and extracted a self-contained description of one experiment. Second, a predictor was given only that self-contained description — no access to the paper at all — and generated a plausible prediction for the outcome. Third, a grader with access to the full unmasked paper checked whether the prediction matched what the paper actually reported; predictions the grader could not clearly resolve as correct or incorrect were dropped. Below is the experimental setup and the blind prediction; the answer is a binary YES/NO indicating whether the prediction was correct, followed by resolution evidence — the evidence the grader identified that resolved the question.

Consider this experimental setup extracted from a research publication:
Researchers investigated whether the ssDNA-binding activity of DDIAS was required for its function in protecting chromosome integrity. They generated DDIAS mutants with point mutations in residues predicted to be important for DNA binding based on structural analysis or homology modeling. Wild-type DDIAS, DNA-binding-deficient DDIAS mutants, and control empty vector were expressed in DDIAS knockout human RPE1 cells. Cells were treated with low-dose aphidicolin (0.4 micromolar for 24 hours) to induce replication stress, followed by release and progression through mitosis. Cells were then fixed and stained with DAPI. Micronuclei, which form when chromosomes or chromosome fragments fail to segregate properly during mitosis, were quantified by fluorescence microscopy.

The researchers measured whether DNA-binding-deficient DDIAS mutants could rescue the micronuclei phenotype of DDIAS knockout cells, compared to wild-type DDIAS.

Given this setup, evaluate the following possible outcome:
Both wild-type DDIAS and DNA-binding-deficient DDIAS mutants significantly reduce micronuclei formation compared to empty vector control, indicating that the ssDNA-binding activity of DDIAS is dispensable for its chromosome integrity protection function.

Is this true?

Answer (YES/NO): NO